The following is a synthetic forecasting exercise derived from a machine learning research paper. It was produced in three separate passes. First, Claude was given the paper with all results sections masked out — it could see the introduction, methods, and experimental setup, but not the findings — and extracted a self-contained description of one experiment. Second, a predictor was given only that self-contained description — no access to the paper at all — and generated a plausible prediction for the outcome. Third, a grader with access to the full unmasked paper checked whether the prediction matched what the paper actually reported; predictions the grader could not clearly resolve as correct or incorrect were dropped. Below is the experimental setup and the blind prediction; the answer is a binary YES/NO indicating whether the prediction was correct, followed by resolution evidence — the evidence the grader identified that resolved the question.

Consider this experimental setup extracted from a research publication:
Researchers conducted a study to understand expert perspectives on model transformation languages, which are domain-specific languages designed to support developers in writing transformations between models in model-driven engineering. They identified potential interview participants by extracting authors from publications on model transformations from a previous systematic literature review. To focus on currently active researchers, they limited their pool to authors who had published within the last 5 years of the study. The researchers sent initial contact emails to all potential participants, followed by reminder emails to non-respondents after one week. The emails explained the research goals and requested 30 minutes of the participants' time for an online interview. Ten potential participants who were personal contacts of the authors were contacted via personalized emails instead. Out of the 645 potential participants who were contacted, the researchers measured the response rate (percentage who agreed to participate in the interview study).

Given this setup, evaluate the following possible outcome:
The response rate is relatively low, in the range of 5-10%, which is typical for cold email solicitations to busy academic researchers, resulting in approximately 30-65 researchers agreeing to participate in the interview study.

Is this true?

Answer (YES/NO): YES